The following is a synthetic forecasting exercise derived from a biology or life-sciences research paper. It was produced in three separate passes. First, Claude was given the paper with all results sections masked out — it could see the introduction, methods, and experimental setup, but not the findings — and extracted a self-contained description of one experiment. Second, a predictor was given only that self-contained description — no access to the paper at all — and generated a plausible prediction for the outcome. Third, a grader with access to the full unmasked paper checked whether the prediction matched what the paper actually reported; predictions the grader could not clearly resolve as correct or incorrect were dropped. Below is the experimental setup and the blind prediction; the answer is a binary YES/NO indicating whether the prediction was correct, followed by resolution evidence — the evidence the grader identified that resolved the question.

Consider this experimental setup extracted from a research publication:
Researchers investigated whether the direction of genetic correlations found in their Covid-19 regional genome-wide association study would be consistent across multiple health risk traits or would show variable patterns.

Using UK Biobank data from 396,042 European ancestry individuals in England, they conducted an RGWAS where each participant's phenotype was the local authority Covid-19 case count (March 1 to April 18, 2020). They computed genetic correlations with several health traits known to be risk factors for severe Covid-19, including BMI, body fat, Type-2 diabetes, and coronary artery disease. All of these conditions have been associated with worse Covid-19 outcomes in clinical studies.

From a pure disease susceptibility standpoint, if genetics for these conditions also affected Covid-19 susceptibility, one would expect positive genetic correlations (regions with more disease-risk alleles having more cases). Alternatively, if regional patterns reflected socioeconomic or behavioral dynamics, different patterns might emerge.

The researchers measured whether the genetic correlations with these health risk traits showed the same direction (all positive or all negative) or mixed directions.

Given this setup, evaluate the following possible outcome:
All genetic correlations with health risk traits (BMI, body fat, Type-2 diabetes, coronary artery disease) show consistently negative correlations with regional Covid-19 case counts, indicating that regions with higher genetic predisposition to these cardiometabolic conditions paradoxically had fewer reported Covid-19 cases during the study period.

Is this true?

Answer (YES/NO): NO